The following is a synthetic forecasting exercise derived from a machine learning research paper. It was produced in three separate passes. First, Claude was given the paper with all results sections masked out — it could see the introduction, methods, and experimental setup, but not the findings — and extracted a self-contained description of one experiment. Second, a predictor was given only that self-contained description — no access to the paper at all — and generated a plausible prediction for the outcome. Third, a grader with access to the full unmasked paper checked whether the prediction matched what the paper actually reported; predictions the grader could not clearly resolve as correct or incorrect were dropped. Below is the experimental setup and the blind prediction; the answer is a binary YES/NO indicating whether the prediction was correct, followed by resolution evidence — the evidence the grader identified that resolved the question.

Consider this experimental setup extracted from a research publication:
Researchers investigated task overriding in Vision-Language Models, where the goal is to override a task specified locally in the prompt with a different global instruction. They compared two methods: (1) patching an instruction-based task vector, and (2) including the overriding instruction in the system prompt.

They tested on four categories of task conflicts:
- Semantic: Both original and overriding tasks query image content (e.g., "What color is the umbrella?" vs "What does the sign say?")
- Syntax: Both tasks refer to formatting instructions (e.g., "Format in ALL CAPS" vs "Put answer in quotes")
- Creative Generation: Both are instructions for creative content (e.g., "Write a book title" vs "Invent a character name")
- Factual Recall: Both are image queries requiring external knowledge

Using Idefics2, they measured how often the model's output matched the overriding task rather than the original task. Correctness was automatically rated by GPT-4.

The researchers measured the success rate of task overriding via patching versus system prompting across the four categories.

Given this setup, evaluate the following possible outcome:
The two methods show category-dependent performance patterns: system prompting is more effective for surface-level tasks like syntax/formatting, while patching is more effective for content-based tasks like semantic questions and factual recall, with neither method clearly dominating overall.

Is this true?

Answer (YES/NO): NO